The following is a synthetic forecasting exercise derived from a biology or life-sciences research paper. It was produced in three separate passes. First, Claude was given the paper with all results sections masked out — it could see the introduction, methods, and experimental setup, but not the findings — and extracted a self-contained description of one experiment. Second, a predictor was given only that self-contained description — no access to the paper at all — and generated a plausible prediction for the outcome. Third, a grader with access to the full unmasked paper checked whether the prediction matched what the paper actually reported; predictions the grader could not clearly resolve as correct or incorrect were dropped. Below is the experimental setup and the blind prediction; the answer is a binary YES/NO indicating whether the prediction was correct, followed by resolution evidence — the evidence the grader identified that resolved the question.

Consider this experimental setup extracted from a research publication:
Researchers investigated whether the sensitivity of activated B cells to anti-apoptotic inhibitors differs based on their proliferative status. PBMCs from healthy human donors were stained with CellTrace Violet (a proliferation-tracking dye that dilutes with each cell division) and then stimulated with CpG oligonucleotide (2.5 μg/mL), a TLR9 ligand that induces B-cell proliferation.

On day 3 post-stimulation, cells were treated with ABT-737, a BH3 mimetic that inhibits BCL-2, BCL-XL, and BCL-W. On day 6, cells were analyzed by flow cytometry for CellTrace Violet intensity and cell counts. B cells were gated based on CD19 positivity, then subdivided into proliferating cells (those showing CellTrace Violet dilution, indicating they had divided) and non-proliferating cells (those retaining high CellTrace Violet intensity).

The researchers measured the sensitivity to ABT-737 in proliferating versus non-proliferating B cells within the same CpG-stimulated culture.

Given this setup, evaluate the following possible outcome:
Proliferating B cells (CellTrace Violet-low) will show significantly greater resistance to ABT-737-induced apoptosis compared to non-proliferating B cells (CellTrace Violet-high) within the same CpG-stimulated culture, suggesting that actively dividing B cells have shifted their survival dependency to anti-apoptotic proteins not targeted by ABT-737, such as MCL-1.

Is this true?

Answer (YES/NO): NO